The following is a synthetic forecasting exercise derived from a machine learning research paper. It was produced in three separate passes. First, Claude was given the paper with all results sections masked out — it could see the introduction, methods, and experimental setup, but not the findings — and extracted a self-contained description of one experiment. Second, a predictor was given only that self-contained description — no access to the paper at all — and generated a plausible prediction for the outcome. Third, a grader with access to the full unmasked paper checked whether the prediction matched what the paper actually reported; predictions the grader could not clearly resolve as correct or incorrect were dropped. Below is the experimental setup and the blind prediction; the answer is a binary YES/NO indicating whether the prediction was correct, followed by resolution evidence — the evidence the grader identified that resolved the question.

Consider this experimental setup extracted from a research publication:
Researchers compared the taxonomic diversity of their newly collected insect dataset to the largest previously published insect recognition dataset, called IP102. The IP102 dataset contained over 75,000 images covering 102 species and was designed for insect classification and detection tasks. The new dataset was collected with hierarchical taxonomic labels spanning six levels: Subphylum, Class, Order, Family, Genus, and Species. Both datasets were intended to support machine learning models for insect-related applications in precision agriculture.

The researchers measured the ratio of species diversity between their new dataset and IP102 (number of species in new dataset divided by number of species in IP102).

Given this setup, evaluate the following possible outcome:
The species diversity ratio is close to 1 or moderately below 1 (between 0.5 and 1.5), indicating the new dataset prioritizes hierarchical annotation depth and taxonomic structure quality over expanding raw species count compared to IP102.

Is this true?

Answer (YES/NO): NO